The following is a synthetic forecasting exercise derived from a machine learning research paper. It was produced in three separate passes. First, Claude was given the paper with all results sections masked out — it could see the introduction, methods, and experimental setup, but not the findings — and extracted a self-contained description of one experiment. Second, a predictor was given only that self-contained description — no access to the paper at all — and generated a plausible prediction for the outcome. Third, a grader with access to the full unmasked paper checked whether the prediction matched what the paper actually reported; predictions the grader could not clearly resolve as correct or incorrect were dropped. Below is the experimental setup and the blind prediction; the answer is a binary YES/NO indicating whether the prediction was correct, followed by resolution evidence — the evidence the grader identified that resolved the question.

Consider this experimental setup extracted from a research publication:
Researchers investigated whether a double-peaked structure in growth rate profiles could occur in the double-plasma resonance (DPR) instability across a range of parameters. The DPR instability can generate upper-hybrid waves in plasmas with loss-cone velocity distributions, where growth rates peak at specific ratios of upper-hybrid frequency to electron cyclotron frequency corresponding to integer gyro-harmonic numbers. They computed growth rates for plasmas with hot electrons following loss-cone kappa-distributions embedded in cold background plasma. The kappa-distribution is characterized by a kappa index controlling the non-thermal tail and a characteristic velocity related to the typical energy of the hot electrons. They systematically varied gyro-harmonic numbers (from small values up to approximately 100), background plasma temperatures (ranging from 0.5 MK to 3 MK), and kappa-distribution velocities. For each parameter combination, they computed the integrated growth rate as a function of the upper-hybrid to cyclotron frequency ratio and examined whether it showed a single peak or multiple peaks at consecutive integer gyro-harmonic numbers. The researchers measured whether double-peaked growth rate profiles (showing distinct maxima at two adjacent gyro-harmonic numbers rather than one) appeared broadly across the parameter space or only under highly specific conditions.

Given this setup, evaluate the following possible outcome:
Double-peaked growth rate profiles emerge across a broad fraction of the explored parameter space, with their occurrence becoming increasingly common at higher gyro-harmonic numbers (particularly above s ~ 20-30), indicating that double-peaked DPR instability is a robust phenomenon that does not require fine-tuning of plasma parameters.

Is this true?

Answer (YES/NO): NO